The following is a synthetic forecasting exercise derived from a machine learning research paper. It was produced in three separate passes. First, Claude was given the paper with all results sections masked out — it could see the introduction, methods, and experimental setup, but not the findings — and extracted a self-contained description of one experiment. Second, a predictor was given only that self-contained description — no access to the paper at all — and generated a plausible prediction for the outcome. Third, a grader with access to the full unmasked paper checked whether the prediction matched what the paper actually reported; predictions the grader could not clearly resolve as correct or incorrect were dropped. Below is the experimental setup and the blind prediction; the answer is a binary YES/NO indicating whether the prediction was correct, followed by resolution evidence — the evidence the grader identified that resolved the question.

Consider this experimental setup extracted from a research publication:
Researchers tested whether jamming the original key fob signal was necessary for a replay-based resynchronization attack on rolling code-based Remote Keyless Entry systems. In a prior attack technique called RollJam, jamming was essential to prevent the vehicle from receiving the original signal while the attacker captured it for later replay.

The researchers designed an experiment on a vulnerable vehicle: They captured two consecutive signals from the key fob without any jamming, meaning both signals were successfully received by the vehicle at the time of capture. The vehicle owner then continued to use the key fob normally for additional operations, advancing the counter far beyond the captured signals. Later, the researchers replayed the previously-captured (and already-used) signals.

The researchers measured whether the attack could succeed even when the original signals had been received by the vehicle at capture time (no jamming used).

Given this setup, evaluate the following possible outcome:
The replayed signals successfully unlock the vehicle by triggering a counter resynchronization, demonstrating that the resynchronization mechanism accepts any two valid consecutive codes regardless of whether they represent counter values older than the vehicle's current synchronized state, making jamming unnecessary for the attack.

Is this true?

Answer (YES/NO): YES